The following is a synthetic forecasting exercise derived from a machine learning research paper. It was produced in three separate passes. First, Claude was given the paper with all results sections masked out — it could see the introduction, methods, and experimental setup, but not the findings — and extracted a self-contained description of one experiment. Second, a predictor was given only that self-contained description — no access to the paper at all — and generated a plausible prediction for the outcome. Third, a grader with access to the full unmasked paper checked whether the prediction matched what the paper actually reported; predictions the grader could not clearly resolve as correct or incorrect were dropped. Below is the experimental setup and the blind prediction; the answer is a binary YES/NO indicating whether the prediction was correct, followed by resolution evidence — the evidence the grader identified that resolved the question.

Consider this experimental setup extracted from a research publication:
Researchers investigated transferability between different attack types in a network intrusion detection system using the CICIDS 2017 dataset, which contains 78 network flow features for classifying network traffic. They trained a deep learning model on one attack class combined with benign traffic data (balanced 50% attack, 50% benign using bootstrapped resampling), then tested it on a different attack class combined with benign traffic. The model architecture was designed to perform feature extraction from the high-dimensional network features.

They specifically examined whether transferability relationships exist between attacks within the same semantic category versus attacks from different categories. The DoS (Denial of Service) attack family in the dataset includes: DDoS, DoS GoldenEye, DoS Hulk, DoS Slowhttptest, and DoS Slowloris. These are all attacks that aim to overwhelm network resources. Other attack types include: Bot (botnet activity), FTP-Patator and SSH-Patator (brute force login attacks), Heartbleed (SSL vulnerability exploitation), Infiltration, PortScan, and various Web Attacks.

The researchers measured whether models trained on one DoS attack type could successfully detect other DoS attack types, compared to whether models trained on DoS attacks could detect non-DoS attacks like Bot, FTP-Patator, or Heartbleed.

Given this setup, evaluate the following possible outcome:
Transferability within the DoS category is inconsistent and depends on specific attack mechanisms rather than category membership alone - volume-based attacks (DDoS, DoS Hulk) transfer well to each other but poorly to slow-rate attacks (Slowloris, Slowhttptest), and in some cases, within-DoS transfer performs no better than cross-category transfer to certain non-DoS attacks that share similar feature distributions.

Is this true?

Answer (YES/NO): NO